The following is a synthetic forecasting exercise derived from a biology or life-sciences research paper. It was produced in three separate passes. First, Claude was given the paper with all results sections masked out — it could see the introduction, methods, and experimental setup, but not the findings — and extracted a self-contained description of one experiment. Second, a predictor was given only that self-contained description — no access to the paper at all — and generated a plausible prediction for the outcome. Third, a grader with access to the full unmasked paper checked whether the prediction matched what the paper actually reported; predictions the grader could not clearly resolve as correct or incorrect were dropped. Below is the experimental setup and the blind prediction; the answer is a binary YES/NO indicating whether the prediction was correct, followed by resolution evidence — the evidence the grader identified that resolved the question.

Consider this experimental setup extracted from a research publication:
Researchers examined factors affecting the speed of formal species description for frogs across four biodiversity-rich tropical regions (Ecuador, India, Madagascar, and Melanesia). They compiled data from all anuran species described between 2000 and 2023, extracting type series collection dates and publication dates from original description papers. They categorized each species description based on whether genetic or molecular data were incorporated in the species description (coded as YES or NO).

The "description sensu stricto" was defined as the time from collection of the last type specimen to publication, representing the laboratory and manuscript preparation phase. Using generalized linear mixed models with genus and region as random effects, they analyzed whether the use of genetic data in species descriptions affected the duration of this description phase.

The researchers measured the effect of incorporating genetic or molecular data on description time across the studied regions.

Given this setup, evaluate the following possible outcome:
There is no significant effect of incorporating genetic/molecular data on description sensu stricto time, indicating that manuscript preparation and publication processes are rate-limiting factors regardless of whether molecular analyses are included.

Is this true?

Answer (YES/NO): NO